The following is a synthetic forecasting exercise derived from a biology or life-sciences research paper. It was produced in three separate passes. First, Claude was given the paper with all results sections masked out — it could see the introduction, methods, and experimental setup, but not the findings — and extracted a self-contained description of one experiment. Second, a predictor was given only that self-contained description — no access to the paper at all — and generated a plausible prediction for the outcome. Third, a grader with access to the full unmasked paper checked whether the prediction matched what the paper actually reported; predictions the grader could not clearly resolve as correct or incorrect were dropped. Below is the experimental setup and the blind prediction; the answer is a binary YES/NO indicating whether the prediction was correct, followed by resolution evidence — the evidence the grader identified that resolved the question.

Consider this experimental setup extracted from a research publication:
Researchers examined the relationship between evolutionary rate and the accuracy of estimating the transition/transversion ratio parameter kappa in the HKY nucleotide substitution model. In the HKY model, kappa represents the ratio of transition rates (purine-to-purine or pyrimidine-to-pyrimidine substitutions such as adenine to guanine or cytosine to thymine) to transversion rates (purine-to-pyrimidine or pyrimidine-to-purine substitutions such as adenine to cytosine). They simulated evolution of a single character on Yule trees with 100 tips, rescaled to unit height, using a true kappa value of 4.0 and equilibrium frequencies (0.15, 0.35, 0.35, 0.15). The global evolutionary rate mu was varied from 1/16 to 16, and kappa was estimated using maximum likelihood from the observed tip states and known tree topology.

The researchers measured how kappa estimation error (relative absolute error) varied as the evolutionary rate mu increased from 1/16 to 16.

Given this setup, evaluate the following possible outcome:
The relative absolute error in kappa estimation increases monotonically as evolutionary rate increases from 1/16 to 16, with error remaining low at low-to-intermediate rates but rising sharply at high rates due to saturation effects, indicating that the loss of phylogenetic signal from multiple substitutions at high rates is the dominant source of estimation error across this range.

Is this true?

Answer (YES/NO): NO